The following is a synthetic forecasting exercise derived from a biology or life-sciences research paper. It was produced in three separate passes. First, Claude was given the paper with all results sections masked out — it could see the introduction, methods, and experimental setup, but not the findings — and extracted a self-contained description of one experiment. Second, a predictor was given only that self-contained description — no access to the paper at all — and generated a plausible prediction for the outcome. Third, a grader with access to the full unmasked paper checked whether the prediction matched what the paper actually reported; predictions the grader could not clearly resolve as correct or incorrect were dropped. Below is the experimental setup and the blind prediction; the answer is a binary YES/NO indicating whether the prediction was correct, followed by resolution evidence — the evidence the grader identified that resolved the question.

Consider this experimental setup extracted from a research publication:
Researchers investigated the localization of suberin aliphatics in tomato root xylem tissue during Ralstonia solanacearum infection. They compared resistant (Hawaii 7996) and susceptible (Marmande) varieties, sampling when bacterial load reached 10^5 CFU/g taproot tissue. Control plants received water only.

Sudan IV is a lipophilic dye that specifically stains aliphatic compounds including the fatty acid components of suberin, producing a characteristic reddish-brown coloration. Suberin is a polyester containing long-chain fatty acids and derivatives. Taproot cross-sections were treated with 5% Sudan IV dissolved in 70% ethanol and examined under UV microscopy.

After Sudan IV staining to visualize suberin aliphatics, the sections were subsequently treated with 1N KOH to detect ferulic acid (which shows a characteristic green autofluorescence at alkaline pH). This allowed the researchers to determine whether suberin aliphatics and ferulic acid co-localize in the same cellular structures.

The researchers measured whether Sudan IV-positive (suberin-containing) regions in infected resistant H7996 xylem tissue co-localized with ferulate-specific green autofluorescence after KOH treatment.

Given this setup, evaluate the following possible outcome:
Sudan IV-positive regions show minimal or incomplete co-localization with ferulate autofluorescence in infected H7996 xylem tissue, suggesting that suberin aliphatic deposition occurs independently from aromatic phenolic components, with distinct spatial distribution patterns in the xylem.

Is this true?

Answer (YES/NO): YES